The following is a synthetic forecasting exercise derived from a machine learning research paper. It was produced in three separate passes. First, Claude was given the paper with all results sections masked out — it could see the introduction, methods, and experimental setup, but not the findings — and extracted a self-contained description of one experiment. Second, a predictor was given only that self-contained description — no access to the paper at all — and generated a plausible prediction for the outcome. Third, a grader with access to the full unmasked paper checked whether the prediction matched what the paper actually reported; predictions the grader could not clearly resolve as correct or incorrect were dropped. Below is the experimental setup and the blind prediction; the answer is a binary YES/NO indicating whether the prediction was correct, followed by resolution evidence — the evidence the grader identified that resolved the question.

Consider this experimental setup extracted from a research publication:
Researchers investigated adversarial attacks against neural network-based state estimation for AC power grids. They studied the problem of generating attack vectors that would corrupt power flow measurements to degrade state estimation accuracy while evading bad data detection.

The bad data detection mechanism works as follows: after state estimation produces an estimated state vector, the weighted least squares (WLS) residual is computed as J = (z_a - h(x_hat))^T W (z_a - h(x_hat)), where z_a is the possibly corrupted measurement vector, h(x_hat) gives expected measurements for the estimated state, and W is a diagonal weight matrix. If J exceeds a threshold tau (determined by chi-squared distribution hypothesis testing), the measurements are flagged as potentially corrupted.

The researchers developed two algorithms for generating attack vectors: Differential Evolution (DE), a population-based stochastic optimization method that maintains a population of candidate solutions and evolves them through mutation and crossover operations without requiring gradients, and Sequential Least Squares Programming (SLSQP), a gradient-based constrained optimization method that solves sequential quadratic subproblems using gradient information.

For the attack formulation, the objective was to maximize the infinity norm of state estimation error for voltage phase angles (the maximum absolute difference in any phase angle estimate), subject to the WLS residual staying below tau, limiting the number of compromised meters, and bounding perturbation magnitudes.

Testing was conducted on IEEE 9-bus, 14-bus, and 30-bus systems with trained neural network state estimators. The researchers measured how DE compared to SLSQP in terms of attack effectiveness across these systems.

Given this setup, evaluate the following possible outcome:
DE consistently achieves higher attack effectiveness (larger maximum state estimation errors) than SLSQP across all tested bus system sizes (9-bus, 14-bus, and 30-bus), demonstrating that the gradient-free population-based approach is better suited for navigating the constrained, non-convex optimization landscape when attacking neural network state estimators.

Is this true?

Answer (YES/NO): YES